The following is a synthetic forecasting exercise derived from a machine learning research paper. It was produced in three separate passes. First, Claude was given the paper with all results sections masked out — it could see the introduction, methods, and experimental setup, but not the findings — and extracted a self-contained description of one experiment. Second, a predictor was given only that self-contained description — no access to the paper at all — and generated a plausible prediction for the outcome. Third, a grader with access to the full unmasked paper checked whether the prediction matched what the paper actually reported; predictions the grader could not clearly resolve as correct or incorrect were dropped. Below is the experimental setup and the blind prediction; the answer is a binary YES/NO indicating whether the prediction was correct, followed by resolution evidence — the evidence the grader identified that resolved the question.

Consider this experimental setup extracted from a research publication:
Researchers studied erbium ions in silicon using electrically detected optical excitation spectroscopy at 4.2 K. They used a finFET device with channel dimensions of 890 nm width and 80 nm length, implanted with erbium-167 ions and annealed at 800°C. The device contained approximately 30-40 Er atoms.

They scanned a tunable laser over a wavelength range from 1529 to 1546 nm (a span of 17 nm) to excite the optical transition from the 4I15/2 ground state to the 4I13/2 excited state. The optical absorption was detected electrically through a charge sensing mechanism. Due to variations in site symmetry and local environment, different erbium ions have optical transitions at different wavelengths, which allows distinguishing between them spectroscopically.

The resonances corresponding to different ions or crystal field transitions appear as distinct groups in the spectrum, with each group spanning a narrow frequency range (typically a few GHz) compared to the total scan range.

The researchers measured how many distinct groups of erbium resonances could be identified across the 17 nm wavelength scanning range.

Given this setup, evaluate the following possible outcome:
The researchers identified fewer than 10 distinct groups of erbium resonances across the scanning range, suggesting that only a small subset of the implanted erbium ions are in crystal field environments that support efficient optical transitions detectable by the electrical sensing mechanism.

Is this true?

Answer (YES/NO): NO